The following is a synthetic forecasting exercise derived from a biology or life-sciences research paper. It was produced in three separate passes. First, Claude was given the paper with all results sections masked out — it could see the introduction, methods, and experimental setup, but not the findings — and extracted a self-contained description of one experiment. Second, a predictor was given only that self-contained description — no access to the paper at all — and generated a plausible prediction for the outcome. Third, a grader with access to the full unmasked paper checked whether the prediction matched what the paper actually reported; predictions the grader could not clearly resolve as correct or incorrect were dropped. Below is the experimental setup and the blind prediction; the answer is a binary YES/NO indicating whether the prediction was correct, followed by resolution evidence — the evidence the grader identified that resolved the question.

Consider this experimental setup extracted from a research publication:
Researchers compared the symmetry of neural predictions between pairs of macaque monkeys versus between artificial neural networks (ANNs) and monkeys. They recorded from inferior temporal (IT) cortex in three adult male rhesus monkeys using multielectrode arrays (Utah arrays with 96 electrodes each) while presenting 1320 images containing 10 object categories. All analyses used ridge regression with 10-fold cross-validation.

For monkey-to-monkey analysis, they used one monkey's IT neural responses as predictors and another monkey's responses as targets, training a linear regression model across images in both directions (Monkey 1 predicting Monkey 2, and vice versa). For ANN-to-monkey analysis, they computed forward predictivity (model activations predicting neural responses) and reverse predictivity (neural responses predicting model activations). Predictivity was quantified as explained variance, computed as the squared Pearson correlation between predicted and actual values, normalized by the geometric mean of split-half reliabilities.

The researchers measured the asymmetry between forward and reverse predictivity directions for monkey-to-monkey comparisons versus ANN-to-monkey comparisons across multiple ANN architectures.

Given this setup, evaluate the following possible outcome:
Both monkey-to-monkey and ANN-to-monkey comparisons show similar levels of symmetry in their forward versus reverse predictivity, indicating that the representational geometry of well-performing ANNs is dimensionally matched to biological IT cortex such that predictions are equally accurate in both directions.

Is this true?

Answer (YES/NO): NO